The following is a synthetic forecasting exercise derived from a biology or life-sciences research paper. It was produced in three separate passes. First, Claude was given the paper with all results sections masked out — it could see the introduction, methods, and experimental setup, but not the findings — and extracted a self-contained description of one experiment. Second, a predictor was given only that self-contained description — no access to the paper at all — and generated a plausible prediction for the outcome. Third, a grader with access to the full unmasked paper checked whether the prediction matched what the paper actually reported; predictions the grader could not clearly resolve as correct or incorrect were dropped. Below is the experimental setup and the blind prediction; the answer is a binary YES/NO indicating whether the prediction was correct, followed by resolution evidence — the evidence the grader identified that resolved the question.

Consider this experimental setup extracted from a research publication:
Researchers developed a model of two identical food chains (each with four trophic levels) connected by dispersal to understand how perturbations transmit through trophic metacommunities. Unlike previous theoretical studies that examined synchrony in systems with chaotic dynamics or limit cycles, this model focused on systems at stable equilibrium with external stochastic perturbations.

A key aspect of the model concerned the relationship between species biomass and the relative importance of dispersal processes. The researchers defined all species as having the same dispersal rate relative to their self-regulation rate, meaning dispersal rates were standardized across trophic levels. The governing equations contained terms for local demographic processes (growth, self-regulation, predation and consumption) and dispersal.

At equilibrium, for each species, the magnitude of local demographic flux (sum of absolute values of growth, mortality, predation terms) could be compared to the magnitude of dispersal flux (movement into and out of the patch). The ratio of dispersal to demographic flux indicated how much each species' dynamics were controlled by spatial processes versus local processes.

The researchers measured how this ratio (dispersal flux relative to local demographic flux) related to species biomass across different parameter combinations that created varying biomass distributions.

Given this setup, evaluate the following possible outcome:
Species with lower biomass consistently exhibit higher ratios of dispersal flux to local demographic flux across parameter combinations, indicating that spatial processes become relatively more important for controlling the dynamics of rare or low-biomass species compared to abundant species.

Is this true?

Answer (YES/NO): YES